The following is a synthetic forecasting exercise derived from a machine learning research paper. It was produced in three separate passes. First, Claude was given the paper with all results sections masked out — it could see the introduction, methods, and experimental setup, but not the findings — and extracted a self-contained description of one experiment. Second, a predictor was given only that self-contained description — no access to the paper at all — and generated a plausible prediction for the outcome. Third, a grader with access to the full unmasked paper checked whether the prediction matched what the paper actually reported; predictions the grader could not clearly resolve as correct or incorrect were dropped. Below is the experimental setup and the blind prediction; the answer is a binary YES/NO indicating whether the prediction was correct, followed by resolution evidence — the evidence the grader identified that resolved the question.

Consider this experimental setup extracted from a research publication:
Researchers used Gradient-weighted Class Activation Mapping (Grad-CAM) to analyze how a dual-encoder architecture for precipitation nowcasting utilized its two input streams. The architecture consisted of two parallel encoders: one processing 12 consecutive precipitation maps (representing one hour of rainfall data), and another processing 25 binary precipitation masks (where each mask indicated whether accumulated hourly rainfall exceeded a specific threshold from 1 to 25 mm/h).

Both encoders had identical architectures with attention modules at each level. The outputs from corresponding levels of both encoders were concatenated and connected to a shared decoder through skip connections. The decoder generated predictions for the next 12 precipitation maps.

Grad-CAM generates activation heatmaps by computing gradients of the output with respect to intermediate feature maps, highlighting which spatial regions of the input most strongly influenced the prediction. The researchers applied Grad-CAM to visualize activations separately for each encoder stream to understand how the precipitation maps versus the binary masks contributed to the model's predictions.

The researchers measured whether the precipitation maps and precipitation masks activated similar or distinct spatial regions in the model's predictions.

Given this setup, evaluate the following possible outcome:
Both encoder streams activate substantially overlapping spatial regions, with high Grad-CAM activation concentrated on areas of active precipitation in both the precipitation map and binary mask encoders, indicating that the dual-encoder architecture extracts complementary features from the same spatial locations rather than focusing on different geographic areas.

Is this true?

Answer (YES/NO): NO